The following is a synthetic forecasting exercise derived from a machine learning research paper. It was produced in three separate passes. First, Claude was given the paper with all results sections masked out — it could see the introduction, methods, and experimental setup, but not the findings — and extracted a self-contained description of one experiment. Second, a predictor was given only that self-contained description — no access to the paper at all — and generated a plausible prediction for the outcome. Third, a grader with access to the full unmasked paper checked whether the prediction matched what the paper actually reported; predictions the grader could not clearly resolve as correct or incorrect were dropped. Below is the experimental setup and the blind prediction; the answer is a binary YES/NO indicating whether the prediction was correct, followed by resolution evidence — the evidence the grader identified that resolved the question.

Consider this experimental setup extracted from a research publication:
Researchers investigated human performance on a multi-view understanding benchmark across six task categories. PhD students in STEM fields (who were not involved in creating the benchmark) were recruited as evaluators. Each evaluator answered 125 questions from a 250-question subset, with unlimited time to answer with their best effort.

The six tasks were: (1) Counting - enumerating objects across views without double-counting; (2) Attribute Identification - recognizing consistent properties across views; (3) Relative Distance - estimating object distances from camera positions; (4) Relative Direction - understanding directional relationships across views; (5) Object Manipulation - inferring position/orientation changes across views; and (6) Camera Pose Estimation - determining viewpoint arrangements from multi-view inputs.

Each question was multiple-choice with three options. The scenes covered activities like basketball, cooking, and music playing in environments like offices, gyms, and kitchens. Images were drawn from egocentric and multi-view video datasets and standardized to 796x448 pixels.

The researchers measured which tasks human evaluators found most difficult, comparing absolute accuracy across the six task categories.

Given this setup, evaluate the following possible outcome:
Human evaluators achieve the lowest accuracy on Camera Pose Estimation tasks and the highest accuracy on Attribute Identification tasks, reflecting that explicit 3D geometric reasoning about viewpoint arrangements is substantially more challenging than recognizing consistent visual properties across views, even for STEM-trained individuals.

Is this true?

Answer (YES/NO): NO